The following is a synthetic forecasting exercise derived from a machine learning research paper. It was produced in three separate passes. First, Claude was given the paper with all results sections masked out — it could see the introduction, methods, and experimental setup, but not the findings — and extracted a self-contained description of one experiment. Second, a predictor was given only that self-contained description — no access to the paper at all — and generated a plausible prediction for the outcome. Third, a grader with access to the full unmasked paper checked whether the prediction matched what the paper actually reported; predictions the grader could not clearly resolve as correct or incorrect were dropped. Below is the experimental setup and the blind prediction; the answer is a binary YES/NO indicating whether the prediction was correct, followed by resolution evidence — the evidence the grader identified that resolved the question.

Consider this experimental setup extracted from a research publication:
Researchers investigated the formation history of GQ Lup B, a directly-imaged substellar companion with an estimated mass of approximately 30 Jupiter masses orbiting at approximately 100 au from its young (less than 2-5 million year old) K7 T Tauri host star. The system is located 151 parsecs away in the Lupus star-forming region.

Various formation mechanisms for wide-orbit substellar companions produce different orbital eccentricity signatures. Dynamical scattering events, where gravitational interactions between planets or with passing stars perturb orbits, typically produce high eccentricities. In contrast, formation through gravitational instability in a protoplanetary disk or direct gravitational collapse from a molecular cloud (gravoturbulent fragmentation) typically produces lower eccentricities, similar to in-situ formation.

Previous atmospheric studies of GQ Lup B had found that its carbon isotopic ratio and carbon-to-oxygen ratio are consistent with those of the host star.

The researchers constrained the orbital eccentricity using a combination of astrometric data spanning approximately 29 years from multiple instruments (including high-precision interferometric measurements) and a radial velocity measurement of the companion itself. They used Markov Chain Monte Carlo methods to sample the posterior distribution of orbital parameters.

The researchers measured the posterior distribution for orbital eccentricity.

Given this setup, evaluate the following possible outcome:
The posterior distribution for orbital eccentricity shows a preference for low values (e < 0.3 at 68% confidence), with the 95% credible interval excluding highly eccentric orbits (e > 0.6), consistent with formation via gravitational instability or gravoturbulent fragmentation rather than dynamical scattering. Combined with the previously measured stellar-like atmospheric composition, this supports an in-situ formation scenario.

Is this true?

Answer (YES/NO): NO